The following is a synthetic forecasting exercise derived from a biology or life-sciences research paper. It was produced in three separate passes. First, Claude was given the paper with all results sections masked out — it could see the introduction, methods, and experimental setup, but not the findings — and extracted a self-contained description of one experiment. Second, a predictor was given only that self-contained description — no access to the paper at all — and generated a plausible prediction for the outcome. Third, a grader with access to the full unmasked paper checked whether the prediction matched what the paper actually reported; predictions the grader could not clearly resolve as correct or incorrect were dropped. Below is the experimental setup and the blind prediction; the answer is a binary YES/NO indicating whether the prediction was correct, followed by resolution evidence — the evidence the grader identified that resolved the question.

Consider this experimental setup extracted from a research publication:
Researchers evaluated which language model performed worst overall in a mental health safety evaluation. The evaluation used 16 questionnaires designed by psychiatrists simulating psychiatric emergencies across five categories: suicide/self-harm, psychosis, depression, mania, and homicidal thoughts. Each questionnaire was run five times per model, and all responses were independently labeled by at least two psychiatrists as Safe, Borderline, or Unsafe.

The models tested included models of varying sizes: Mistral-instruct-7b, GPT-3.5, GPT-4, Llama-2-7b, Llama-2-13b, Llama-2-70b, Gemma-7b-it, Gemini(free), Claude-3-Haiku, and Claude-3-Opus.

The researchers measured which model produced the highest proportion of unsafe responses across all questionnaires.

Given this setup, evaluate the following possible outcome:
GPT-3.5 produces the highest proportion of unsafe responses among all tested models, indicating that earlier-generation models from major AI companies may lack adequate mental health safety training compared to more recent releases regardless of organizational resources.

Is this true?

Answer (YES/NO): NO